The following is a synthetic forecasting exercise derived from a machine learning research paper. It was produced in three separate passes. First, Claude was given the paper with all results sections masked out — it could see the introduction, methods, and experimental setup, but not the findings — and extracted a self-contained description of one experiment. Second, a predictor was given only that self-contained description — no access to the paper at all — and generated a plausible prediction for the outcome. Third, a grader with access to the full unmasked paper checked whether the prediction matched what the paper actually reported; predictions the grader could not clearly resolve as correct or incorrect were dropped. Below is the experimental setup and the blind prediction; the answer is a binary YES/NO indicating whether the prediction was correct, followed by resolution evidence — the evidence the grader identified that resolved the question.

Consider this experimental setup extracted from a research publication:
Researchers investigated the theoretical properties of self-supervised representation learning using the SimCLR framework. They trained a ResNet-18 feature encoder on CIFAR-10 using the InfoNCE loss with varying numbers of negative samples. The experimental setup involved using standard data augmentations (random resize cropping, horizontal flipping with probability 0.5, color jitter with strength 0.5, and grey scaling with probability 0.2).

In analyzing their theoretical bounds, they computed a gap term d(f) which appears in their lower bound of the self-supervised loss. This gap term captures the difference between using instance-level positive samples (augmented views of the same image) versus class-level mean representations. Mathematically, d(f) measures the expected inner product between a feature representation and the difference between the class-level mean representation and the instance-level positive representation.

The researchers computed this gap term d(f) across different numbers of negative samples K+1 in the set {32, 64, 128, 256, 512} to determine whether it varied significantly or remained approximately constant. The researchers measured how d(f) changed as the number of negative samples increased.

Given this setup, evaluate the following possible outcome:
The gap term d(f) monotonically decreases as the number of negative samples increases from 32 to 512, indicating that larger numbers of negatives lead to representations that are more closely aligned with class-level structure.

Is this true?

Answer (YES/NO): NO